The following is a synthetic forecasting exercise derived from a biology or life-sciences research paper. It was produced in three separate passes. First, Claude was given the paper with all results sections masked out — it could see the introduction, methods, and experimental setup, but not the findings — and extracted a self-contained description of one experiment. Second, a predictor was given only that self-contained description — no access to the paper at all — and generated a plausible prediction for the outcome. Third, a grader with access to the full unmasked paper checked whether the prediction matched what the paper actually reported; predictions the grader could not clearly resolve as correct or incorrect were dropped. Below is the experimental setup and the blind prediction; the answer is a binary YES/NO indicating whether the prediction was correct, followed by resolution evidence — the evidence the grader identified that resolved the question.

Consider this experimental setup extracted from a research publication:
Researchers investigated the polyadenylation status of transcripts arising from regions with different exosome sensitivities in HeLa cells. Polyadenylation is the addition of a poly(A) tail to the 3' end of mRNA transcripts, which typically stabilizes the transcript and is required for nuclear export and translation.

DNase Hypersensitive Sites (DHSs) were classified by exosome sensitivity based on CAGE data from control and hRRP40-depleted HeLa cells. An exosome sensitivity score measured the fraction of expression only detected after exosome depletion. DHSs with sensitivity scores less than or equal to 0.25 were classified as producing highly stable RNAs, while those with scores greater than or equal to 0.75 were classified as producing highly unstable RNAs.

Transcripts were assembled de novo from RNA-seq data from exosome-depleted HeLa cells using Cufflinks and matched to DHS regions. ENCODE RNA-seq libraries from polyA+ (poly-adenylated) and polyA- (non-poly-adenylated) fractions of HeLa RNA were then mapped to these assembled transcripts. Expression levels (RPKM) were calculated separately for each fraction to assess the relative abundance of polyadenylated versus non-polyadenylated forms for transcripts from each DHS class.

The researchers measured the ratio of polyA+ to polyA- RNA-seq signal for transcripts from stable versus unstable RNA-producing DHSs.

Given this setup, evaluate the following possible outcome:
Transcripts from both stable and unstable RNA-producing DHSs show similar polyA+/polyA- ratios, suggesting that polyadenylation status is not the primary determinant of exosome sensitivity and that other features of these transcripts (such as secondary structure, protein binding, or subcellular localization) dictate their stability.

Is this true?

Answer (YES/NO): NO